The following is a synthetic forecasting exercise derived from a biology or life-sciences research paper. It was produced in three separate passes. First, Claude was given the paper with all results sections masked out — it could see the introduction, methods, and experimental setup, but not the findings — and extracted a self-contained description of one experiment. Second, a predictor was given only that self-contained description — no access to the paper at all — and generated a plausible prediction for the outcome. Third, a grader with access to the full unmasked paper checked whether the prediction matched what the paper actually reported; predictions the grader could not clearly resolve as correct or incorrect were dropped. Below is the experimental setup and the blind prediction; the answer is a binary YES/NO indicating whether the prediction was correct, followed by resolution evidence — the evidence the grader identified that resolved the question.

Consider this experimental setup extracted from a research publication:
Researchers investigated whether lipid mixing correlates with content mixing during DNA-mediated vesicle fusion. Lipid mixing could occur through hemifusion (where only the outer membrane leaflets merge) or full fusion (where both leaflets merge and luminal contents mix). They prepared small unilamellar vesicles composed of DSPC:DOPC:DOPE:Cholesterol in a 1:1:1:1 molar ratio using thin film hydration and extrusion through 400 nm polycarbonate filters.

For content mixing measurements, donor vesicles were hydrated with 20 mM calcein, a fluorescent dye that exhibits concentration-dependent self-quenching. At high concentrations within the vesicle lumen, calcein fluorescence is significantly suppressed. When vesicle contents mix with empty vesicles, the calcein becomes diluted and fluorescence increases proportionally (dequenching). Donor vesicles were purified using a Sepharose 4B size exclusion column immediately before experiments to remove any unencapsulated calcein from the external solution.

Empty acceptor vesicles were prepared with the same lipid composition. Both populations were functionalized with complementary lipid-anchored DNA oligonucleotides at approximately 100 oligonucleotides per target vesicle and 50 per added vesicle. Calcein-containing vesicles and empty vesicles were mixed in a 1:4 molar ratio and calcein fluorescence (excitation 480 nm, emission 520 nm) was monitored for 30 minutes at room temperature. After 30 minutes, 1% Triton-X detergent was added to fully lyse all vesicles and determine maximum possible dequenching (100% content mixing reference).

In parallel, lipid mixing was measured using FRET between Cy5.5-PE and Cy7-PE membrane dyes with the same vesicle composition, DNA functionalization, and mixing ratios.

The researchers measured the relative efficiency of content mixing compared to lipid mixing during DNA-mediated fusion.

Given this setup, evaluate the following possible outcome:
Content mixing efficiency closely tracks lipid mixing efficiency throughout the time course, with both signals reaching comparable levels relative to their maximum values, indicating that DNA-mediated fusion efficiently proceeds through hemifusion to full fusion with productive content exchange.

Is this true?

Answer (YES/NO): YES